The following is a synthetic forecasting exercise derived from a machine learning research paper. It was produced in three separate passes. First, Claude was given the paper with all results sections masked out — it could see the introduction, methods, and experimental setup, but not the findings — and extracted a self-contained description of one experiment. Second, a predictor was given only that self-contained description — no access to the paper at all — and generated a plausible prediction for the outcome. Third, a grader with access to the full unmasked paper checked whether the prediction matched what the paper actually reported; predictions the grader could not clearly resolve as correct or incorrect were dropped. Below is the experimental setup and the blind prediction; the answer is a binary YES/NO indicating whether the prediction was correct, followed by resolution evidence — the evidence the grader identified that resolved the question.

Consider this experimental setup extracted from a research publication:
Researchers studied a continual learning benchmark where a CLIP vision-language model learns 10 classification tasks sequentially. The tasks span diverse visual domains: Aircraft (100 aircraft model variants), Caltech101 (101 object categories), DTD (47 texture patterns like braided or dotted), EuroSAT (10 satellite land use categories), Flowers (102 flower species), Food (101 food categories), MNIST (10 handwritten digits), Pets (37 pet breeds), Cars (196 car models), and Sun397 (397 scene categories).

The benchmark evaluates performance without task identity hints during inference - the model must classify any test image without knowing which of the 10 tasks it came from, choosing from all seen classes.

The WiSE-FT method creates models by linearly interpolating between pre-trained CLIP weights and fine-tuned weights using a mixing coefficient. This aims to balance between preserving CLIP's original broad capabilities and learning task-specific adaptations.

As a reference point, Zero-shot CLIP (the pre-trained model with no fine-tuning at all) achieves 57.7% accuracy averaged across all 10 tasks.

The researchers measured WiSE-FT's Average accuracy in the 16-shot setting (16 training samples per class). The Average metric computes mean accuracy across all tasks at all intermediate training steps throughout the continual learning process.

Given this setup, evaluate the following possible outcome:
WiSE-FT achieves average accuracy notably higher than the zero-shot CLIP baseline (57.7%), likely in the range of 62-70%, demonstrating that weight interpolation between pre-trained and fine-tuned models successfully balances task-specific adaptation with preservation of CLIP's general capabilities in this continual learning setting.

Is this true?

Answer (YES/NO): NO